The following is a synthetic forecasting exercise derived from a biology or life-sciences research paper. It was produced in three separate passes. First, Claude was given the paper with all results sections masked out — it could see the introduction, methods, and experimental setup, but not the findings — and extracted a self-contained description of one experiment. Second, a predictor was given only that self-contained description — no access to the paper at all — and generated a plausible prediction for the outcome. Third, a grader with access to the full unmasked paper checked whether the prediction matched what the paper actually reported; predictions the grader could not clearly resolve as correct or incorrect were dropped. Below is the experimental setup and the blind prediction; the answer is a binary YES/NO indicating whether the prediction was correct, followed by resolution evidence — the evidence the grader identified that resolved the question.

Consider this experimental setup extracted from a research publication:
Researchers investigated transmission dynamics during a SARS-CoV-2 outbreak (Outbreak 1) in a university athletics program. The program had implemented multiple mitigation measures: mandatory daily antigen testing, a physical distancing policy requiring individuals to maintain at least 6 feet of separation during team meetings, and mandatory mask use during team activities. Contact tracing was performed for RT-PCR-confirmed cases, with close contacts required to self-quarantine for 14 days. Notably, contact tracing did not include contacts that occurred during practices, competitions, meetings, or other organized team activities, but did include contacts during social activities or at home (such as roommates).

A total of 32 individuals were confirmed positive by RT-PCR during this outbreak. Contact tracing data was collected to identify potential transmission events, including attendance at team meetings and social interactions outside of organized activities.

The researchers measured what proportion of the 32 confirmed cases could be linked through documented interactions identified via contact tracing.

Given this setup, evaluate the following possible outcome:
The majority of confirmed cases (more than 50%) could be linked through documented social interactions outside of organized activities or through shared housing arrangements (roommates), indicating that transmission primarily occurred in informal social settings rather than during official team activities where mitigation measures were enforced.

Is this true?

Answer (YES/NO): NO